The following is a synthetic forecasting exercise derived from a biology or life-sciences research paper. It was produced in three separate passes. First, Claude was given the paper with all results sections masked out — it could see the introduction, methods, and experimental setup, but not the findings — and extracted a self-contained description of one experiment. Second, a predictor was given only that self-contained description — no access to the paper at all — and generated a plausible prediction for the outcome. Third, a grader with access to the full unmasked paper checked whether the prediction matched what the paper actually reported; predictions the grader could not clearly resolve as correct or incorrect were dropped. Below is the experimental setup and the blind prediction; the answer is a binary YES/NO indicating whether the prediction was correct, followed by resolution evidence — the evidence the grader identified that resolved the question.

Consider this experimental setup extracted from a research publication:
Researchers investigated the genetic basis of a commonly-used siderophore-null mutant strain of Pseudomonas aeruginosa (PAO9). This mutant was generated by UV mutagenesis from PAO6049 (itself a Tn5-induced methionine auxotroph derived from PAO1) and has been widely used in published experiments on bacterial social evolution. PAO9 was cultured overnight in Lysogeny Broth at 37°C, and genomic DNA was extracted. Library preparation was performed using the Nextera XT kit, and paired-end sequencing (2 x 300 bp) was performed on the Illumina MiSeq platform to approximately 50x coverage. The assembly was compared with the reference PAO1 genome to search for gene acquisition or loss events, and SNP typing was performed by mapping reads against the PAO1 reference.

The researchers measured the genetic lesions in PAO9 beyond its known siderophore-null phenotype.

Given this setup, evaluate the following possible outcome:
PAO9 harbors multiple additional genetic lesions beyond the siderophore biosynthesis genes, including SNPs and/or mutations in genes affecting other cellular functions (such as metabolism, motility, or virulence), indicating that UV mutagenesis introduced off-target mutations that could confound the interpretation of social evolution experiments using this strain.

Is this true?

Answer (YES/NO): YES